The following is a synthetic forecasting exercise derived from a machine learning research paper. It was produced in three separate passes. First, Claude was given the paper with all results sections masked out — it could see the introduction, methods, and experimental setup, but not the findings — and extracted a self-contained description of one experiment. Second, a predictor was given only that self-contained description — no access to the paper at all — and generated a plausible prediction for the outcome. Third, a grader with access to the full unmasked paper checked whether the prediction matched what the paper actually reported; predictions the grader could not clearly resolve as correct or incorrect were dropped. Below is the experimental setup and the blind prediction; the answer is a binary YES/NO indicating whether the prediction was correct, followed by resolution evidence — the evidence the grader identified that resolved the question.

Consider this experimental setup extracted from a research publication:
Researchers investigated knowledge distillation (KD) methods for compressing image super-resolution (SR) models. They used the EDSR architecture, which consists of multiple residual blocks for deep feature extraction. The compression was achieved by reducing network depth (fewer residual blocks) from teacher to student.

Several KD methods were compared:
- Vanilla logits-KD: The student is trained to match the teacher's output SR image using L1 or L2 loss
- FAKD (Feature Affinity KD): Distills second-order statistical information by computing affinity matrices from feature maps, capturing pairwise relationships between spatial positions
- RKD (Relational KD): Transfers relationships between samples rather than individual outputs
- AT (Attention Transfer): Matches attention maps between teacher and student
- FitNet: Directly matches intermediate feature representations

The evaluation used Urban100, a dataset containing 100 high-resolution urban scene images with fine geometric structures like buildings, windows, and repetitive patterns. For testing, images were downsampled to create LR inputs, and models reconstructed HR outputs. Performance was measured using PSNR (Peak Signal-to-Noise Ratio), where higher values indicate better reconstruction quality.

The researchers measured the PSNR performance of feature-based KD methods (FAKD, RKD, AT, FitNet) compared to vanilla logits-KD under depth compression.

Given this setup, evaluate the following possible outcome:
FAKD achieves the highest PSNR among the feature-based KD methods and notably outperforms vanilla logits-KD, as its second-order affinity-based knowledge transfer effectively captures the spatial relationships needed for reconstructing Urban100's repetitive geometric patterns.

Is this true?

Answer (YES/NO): NO